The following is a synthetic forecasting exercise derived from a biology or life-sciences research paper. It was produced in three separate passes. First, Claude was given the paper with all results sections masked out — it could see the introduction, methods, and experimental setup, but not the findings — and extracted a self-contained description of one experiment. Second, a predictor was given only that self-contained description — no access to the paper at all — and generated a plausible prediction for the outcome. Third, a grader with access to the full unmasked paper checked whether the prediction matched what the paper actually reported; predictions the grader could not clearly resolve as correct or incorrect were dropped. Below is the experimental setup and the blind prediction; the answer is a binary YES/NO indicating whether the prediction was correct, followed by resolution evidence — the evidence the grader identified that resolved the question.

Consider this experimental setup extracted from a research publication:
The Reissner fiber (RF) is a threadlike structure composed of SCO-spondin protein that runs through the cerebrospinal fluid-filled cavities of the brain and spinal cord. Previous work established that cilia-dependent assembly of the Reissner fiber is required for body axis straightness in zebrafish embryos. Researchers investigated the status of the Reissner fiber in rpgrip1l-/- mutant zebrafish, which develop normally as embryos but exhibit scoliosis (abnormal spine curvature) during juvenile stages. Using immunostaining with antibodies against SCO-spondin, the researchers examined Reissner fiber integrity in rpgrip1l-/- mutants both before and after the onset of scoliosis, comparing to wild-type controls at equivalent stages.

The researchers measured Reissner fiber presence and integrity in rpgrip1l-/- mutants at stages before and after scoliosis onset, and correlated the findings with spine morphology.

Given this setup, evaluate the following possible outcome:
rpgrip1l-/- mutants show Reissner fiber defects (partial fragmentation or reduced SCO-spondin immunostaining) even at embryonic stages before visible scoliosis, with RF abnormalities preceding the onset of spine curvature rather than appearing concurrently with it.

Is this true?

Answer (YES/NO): NO